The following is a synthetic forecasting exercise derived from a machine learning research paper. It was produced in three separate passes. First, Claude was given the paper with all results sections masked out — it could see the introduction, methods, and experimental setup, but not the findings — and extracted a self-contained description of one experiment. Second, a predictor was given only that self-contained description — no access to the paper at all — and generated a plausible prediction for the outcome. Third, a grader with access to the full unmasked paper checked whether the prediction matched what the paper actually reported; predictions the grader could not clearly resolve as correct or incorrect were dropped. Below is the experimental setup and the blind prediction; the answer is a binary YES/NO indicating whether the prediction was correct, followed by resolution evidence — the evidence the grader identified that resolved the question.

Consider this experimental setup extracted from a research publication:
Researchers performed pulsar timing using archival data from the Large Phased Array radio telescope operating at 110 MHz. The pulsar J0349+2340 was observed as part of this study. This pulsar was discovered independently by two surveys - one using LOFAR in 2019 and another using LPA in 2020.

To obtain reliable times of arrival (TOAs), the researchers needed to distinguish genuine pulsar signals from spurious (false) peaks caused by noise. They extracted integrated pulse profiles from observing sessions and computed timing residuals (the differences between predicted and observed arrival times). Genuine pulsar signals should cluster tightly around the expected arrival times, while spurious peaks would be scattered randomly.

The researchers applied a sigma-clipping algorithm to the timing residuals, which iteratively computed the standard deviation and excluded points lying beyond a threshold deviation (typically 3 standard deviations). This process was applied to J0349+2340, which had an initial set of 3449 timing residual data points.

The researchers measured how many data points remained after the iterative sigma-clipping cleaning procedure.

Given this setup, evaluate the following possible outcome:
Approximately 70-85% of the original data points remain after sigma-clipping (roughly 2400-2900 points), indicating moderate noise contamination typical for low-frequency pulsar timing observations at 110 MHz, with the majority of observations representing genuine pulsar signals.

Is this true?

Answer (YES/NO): YES